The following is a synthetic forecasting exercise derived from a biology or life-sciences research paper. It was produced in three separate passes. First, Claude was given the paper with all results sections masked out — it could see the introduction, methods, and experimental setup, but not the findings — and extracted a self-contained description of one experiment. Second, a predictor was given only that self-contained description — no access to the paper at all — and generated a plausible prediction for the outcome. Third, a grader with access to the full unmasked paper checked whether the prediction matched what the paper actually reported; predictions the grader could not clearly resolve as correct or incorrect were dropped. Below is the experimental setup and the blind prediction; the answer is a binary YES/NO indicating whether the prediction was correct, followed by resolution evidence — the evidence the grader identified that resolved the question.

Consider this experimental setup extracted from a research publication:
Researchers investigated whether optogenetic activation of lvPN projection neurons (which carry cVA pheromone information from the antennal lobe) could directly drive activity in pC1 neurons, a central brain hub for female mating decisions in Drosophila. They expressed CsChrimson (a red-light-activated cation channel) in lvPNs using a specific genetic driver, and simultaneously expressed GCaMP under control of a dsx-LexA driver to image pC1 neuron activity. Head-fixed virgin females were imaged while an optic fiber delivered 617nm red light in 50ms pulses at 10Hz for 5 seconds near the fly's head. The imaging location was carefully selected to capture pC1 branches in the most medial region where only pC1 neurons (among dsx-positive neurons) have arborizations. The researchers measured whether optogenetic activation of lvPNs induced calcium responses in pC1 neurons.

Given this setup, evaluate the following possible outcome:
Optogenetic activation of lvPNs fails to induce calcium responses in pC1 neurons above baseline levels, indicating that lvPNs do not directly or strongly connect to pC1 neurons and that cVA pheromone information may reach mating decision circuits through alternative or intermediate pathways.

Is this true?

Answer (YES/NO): NO